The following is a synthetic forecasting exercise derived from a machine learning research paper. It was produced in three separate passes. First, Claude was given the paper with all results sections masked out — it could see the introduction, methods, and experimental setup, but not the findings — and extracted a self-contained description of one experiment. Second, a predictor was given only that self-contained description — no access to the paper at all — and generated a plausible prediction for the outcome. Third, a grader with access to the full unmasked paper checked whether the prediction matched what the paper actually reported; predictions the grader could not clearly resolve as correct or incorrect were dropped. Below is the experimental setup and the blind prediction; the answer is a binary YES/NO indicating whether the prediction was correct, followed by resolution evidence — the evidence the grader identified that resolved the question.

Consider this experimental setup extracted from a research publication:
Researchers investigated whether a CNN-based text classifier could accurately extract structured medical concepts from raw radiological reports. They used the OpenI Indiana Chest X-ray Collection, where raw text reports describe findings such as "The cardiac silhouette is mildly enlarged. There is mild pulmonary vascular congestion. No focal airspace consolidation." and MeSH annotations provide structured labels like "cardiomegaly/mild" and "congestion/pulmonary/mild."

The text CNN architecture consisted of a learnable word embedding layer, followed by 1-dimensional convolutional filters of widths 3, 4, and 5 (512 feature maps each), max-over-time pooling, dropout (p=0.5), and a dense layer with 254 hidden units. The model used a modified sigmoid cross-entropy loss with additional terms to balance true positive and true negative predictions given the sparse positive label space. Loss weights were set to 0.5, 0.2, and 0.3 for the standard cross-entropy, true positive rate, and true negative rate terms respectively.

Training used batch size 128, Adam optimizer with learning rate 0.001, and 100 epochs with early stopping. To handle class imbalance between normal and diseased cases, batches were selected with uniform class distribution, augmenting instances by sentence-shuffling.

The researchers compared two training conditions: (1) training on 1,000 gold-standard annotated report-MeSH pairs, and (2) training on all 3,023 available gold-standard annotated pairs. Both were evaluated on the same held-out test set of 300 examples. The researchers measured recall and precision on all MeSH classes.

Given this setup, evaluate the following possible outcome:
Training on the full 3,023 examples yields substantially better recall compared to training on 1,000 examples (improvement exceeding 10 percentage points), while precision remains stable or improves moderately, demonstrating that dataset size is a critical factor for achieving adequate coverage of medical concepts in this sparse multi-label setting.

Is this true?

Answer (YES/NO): NO